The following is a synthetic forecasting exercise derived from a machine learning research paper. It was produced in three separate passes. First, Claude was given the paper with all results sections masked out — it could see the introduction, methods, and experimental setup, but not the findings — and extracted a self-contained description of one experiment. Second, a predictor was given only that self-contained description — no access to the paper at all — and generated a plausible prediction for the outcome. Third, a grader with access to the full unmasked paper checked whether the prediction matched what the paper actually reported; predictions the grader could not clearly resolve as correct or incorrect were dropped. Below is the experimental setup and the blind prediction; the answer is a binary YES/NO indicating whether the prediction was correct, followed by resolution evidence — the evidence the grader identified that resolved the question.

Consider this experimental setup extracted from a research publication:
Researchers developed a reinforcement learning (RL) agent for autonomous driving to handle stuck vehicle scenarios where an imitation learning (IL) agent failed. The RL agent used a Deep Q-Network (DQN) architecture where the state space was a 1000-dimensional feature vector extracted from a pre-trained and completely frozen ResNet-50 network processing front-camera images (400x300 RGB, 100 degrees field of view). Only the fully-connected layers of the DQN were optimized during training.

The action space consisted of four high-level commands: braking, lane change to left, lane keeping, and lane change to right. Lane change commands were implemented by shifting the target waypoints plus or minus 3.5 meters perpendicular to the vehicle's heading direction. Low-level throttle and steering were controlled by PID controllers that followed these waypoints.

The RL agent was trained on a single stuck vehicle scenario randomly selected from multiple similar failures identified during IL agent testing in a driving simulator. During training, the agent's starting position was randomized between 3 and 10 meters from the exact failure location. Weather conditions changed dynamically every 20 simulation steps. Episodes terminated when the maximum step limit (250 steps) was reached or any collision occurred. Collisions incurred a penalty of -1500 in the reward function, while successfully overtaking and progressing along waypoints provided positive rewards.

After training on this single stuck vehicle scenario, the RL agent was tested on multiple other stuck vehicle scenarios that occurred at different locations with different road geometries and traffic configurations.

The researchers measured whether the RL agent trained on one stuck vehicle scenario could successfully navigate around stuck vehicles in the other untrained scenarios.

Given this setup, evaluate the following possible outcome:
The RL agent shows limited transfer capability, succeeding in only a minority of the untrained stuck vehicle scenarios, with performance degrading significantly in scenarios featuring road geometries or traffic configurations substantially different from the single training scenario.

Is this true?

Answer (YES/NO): NO